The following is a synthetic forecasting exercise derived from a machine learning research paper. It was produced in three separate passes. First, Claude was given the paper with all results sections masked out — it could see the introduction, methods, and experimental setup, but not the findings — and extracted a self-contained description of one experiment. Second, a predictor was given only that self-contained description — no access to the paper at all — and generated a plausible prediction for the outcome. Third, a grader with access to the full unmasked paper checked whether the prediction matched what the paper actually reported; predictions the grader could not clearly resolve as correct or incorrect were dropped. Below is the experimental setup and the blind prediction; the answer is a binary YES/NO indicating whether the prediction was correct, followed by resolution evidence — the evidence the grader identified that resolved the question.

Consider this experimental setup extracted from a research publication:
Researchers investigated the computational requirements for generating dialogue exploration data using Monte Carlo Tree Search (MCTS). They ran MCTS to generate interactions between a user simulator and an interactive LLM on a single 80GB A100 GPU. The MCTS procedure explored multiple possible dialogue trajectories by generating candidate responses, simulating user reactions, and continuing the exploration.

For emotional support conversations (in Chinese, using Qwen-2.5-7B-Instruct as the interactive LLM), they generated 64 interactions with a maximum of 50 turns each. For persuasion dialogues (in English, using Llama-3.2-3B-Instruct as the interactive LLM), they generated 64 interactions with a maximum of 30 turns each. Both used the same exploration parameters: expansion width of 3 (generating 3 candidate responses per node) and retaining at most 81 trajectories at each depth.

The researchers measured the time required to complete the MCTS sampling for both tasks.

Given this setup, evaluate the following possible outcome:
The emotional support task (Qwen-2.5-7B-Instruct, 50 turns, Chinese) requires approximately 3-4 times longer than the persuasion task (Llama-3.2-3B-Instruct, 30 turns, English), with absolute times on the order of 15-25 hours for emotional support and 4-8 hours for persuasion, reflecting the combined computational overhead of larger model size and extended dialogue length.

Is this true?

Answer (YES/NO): NO